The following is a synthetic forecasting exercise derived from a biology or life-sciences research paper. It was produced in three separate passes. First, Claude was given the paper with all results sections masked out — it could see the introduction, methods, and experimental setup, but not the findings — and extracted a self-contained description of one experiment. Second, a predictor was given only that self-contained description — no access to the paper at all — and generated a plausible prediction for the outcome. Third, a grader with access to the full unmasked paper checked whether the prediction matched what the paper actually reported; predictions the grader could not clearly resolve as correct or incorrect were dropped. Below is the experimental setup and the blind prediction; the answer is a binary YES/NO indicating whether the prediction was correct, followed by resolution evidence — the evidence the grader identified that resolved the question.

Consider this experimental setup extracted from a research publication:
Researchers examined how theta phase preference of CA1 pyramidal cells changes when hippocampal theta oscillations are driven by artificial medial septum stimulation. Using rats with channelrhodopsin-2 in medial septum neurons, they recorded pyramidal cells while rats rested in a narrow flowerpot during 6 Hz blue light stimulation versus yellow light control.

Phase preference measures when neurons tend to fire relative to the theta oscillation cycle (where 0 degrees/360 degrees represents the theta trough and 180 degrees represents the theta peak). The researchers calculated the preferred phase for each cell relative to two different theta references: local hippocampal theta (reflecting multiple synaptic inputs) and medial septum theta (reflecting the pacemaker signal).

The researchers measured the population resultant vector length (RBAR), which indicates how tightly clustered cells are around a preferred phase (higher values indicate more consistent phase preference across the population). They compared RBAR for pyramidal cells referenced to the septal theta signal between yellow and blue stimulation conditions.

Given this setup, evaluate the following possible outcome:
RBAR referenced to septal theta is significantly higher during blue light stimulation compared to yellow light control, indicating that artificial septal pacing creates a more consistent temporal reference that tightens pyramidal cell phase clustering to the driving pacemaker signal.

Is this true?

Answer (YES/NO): YES